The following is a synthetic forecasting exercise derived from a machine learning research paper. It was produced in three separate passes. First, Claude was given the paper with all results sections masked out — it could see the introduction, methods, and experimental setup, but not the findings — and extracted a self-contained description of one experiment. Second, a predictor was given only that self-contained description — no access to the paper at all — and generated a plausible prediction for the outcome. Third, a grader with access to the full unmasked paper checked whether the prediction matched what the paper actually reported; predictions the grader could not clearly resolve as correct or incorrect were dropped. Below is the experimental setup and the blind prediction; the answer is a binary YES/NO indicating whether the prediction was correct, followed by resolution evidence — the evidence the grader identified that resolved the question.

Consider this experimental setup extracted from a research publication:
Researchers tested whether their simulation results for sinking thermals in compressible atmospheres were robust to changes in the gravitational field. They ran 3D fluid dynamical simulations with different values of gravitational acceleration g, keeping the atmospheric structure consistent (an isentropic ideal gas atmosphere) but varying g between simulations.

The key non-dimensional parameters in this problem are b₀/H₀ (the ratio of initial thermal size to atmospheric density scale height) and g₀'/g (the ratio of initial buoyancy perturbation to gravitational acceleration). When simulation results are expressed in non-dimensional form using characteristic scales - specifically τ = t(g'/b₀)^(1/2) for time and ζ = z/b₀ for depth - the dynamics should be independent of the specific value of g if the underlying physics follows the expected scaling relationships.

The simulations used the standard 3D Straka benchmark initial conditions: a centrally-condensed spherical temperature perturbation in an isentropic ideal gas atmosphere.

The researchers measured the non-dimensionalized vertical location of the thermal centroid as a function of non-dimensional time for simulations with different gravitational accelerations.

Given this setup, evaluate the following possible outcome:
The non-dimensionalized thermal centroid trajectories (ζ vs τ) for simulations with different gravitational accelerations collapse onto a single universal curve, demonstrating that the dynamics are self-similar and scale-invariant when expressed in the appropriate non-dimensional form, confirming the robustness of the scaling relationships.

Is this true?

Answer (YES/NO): YES